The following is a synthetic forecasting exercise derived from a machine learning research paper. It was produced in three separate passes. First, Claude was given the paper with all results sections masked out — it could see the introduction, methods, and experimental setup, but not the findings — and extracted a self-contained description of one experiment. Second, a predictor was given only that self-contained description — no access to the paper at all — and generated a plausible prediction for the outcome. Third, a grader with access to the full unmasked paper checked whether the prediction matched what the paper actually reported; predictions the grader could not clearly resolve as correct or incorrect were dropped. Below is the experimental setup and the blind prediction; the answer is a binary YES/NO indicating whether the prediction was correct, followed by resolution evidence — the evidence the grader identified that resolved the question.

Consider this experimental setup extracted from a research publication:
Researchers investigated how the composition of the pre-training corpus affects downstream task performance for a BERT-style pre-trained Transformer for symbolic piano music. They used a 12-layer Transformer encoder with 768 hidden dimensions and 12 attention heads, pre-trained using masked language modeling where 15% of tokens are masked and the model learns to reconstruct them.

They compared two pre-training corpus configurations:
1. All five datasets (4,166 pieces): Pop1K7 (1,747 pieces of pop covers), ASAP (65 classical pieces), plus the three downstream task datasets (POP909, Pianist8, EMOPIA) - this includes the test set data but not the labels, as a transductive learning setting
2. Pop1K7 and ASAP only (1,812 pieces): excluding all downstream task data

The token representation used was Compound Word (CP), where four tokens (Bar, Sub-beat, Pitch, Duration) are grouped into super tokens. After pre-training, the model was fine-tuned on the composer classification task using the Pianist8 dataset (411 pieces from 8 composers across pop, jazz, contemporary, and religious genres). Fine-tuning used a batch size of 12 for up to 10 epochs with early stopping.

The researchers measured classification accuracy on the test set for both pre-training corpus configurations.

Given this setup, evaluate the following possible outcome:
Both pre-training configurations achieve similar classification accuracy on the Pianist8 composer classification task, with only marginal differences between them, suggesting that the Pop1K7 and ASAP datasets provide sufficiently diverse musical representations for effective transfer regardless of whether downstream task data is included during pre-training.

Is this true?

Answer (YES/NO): NO